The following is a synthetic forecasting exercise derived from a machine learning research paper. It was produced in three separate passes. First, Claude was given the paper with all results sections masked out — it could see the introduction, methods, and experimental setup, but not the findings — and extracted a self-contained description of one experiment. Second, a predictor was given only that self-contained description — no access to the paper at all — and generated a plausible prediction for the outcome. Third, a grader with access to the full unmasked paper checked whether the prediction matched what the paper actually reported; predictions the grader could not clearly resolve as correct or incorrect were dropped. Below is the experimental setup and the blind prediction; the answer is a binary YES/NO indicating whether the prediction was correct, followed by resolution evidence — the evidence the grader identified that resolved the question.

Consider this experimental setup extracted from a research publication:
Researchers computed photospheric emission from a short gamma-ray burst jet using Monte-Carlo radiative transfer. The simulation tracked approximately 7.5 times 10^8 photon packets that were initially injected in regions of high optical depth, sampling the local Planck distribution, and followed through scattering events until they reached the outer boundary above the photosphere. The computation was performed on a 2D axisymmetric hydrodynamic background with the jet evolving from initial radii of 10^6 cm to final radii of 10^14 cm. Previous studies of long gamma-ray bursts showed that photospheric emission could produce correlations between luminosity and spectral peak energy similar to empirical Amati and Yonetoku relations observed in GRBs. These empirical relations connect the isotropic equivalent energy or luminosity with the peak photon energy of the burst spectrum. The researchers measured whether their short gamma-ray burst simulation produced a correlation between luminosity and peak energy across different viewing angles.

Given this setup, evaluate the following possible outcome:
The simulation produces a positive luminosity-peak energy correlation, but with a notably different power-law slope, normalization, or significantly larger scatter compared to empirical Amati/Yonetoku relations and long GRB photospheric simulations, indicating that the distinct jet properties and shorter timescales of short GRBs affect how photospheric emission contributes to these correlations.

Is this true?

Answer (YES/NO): NO